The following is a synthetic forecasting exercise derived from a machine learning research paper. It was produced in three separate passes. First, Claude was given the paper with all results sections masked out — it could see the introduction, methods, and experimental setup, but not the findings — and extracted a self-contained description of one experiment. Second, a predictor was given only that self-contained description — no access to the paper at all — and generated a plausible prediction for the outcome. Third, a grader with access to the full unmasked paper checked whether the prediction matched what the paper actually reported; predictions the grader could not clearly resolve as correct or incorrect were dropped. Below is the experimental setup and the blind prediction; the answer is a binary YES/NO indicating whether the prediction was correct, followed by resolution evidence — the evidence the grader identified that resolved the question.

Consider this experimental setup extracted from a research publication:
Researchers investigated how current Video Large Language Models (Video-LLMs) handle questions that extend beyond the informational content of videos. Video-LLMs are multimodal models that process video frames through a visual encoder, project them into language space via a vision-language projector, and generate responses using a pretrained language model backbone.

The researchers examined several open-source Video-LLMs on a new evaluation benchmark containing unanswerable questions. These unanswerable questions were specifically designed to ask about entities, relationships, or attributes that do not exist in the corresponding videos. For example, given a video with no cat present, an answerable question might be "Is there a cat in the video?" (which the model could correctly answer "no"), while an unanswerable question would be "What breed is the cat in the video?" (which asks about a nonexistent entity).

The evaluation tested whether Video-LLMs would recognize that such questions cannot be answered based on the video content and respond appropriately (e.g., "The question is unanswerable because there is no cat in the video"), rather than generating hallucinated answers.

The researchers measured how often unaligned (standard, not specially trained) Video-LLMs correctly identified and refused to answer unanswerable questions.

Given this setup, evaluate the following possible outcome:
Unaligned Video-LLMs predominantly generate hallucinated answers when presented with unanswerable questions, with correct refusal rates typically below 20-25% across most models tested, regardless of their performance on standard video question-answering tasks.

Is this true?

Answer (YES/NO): YES